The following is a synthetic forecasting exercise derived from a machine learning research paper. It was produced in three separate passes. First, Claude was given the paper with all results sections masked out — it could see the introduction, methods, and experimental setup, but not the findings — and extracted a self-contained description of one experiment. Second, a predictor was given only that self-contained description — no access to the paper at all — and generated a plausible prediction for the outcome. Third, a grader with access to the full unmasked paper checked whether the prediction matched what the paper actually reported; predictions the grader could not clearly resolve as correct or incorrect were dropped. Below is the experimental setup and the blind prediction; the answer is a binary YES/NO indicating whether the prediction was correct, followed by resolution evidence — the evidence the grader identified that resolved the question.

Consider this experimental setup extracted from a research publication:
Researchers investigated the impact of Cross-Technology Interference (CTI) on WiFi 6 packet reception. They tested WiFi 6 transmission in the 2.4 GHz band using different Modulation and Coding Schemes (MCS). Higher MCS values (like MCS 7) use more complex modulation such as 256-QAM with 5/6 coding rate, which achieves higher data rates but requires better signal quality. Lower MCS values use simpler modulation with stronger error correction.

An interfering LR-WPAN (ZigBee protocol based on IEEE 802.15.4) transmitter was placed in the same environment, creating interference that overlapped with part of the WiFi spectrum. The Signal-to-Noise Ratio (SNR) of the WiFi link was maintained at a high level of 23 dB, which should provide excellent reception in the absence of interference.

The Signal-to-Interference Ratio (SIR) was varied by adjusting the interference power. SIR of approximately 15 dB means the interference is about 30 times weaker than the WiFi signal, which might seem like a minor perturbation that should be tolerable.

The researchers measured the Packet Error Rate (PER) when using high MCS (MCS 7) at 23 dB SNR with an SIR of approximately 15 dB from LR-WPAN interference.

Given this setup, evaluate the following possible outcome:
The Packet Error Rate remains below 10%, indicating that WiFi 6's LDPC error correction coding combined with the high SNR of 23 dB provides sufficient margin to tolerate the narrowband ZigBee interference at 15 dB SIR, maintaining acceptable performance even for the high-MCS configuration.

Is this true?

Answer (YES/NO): NO